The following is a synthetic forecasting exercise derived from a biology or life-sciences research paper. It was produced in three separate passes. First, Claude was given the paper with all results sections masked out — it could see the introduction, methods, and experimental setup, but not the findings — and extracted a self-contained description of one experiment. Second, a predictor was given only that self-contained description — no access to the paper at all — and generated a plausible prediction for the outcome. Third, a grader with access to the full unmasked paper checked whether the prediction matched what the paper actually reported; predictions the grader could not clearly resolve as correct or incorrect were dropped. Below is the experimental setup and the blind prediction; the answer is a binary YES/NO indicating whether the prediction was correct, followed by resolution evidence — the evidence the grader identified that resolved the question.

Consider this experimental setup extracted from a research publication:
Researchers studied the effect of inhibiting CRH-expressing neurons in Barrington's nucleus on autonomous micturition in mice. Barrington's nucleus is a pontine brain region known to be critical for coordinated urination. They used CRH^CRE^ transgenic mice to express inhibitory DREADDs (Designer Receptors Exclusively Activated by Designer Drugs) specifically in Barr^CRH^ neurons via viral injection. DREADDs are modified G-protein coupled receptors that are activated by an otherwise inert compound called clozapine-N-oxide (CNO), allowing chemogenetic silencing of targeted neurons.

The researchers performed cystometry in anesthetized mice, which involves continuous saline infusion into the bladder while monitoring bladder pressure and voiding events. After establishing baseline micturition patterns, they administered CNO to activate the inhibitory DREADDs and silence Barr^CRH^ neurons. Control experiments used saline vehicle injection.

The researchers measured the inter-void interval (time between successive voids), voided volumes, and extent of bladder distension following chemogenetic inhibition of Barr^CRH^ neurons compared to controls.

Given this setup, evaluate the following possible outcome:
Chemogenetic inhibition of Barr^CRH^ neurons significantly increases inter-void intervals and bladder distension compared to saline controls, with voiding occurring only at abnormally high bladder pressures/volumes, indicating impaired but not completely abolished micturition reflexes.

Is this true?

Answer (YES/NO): YES